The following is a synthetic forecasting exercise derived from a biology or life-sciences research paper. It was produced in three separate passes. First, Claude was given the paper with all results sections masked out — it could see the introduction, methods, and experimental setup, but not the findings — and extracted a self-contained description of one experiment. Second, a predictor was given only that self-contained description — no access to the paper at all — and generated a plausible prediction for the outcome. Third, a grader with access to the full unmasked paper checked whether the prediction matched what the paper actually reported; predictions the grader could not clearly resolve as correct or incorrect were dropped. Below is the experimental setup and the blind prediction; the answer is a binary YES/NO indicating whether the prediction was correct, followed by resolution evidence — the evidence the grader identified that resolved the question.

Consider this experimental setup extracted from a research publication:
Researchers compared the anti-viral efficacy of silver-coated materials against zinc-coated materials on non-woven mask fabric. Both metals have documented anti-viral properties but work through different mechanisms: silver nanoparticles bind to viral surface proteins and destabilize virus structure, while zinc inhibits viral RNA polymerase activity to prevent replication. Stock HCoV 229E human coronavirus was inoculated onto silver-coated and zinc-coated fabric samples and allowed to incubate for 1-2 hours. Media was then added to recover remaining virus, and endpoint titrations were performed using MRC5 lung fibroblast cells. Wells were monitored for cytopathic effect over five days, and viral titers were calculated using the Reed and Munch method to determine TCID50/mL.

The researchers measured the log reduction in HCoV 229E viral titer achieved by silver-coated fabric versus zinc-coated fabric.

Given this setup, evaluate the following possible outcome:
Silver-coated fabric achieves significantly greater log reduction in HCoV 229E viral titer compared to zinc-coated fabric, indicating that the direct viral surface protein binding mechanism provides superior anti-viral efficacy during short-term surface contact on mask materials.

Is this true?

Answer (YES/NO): YES